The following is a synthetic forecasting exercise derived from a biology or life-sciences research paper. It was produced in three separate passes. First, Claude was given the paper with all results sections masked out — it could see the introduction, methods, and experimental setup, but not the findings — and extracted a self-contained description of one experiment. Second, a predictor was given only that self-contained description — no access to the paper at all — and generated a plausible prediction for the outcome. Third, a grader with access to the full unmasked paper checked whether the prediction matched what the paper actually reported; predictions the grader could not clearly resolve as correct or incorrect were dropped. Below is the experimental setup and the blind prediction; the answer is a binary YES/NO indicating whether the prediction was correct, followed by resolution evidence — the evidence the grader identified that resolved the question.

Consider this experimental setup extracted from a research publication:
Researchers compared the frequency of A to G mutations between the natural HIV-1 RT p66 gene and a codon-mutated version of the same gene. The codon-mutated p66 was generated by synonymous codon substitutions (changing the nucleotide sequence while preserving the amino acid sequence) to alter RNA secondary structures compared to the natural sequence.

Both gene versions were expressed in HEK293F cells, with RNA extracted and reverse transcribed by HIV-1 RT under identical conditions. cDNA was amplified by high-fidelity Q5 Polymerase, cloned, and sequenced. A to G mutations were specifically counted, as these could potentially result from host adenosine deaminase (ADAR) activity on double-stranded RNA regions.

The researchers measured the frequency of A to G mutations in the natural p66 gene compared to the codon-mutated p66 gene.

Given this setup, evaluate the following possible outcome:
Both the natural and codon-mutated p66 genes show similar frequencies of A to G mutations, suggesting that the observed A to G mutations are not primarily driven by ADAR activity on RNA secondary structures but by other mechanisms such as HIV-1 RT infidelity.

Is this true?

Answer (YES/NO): NO